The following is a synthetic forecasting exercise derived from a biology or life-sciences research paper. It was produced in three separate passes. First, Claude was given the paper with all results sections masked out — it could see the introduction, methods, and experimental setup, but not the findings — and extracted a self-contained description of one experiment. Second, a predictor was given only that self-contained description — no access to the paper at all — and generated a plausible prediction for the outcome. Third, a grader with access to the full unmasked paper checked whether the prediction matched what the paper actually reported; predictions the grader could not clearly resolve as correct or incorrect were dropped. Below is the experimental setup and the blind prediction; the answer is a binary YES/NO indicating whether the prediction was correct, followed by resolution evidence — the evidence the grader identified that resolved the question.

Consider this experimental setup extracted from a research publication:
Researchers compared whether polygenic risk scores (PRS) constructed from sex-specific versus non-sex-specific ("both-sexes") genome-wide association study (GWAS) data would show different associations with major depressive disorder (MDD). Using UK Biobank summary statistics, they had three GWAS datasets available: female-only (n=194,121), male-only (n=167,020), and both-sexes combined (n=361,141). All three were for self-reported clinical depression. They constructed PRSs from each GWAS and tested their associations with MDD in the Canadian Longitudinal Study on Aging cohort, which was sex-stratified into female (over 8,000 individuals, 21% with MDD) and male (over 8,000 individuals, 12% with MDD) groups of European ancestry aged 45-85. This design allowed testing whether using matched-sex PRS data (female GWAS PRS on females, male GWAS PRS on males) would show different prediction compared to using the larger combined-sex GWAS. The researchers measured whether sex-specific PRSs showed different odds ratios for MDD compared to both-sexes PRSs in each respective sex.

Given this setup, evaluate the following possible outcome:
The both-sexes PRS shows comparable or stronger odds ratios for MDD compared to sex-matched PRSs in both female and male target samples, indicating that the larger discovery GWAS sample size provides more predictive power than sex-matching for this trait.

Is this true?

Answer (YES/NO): NO